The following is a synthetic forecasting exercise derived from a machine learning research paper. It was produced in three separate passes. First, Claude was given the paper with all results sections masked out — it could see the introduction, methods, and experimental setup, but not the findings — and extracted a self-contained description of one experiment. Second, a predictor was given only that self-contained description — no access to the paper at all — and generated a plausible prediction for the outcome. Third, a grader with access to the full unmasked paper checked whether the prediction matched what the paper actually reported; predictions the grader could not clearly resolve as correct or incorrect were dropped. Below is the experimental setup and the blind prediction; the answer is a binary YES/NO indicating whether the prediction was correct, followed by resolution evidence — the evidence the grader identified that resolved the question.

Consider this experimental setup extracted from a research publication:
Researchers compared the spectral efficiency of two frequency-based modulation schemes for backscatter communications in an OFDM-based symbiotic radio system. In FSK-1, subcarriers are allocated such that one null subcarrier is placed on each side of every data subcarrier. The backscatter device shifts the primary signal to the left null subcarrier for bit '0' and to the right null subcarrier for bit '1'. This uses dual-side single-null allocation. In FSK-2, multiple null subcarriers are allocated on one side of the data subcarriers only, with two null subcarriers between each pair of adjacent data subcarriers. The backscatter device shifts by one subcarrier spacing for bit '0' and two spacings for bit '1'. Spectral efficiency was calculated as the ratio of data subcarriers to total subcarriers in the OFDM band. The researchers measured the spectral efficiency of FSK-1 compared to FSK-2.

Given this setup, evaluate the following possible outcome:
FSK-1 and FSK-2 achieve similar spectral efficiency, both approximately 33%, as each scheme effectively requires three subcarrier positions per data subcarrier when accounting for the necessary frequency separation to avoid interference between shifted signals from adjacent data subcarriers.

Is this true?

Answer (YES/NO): NO